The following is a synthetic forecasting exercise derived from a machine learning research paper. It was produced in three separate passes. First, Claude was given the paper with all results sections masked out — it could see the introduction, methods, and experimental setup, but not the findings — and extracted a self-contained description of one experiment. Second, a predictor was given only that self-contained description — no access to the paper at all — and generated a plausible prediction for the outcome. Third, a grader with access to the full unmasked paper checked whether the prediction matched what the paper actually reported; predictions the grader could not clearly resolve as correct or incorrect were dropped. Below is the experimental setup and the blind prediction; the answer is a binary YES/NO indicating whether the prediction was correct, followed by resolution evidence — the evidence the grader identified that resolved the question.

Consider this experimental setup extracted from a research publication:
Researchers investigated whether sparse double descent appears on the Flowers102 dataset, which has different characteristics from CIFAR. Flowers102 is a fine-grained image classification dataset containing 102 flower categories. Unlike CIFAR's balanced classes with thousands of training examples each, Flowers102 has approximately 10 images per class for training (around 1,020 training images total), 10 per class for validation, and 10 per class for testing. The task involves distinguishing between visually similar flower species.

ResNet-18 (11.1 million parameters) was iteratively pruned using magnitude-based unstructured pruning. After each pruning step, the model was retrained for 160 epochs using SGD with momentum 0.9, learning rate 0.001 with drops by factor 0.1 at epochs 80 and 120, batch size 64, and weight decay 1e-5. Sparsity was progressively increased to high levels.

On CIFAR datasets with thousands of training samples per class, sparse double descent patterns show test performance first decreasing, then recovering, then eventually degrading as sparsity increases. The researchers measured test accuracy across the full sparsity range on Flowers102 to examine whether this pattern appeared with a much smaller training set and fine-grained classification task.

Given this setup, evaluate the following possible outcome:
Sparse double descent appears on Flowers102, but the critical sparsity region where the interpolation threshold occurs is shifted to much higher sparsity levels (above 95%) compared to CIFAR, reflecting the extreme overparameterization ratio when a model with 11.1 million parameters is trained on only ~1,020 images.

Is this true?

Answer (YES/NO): NO